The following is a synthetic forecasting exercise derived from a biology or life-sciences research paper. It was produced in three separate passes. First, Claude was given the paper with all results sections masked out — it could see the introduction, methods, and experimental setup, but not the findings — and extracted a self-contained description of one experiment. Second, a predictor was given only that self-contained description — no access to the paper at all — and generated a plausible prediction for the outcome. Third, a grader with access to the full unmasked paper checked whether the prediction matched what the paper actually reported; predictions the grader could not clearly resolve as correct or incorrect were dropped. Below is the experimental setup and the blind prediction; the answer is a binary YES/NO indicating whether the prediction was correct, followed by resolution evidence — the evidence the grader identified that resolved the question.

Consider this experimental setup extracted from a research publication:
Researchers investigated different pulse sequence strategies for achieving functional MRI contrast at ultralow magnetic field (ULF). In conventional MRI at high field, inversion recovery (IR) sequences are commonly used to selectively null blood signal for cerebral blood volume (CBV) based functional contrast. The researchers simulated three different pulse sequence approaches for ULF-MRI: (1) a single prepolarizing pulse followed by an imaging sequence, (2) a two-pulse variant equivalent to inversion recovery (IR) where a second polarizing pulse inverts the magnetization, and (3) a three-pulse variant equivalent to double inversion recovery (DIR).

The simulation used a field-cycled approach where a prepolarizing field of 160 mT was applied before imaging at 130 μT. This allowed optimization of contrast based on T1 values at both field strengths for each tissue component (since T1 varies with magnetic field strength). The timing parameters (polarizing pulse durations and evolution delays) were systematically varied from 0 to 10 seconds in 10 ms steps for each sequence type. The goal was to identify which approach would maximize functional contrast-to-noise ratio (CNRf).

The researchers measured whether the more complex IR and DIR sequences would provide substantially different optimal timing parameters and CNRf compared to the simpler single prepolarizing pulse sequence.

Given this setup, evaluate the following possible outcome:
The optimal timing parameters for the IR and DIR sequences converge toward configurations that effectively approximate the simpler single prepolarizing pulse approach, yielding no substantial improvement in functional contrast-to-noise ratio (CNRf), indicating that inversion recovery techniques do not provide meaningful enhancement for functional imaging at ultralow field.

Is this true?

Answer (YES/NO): YES